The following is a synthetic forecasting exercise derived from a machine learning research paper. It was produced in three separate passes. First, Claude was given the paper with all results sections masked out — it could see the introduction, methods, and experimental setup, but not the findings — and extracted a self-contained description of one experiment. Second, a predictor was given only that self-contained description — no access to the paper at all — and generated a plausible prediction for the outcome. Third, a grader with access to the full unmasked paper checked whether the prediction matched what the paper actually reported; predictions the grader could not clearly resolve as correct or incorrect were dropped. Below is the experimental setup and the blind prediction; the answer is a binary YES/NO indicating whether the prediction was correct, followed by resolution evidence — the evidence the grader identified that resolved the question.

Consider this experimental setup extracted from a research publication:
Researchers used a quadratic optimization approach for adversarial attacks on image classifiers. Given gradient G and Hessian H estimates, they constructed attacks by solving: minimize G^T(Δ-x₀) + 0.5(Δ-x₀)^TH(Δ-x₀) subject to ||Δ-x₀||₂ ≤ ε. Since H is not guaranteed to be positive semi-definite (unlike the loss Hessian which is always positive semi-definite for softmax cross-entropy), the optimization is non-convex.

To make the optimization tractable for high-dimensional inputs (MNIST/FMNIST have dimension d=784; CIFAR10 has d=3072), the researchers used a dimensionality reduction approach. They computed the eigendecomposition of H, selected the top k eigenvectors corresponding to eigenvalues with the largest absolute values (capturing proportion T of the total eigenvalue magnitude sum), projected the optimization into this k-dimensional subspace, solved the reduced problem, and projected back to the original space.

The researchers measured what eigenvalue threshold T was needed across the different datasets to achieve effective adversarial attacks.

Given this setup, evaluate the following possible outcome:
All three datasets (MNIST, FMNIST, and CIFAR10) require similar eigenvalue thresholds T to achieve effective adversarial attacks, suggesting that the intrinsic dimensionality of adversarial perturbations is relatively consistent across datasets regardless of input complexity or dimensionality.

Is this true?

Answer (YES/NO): NO